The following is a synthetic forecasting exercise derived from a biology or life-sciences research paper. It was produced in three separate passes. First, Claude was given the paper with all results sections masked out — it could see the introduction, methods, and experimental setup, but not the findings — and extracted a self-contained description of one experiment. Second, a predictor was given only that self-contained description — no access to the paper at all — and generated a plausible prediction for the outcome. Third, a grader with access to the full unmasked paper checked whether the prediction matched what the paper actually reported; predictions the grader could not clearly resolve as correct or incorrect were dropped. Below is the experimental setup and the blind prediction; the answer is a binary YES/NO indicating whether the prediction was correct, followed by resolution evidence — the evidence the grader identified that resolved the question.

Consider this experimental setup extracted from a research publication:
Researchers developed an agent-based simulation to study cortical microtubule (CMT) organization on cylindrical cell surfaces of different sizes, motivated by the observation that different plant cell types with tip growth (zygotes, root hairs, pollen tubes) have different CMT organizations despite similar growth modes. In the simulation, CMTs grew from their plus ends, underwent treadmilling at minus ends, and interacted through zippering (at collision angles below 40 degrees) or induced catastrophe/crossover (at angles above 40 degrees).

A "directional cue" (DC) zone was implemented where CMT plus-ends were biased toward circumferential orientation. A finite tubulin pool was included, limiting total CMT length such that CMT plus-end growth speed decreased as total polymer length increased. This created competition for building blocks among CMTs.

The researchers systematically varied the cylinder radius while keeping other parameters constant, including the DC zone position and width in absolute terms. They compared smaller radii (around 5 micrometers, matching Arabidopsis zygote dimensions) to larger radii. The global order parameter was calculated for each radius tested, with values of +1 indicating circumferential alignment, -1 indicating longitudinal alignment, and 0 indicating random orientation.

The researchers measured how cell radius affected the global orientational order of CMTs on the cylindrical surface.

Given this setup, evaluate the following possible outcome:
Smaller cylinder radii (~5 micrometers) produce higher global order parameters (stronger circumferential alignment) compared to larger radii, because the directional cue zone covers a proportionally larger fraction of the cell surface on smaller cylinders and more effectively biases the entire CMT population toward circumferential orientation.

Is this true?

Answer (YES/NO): NO